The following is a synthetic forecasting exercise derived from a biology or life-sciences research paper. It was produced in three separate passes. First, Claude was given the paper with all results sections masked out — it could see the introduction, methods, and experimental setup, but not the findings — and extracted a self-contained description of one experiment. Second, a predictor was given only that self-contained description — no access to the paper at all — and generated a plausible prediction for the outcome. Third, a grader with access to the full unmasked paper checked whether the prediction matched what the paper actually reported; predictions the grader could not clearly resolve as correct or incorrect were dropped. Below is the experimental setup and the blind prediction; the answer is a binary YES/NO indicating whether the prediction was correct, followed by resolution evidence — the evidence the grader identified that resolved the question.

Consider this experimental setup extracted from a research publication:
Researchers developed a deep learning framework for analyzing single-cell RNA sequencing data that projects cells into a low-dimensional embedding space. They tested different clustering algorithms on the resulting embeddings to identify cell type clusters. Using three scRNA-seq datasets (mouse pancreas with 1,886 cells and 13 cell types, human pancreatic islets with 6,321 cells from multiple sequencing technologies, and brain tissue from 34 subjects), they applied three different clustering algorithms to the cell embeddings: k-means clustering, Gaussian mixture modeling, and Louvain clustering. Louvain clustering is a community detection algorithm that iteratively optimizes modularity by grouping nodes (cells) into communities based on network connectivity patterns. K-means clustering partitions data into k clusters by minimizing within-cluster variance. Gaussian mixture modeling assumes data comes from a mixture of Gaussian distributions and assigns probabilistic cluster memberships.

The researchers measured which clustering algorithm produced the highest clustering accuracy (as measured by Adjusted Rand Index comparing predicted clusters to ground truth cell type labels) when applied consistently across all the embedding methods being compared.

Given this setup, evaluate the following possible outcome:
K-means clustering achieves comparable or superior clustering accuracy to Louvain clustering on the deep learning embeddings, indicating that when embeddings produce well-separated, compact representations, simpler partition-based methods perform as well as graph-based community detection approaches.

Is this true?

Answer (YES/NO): NO